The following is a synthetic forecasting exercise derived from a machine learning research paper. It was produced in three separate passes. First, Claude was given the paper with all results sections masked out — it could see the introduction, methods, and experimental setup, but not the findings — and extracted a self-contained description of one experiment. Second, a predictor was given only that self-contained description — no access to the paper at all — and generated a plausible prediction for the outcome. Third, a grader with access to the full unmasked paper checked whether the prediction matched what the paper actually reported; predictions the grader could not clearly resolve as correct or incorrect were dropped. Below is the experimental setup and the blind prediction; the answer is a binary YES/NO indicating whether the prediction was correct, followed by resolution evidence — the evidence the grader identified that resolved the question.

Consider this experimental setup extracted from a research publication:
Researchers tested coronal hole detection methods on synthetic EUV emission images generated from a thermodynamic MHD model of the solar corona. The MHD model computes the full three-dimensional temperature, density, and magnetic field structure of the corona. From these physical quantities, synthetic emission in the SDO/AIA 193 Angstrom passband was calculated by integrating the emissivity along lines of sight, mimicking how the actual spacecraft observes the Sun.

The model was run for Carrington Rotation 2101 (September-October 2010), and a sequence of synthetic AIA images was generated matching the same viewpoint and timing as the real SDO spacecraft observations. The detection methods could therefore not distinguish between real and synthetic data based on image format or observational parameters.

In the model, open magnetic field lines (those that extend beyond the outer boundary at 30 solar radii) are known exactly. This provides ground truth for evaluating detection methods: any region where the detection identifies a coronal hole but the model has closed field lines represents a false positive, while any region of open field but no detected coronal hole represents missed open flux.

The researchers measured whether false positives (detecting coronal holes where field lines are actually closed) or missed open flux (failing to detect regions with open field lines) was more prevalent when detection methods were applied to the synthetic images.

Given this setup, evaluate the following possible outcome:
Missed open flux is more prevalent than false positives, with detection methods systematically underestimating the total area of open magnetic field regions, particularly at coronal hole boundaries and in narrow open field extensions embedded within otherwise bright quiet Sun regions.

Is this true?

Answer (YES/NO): NO